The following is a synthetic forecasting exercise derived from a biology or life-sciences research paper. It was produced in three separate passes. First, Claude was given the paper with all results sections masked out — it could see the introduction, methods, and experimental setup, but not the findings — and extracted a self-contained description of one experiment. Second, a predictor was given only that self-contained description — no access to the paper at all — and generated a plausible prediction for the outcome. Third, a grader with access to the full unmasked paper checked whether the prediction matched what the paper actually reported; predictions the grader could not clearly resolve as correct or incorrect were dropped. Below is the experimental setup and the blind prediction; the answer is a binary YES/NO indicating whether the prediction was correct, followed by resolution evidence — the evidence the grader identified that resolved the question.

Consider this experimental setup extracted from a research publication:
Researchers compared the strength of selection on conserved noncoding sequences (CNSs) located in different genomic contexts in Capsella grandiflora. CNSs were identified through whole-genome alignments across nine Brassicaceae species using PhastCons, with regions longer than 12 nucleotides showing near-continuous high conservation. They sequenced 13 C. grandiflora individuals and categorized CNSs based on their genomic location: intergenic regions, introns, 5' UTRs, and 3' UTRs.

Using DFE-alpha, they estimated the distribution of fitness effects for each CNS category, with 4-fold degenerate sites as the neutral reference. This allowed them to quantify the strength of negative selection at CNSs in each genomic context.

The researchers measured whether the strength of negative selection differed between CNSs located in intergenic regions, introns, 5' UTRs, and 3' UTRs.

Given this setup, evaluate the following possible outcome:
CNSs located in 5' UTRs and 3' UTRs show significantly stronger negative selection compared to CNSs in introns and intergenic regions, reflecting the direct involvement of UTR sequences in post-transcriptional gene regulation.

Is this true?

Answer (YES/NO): NO